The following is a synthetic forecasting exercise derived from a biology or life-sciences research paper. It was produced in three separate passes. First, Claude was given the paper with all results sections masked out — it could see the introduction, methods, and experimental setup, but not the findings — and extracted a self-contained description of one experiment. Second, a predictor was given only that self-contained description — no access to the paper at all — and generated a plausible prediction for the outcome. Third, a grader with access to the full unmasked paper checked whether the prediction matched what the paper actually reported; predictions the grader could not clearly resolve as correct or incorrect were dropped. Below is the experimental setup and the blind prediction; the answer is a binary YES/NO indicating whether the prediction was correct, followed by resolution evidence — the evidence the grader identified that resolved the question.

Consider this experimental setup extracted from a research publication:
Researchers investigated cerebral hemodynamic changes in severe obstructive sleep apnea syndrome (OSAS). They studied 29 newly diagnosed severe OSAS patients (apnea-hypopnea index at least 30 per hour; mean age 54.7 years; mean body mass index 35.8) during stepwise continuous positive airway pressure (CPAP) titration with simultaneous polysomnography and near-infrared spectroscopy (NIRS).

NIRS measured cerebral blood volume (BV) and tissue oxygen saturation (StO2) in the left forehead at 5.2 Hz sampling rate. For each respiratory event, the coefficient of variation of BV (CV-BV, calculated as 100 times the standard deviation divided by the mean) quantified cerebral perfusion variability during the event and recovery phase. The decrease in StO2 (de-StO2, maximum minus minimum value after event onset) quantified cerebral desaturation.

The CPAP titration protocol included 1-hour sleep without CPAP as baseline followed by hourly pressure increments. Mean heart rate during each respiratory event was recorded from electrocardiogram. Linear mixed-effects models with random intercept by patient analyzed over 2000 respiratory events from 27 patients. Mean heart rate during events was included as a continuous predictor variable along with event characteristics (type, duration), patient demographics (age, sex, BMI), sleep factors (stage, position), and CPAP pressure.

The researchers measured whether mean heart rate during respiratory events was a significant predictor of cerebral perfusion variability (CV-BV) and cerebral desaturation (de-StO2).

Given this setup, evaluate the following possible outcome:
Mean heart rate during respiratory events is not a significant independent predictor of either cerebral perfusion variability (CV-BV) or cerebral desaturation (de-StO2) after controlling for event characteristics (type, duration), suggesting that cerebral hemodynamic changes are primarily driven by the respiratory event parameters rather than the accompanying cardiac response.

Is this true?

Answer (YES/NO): NO